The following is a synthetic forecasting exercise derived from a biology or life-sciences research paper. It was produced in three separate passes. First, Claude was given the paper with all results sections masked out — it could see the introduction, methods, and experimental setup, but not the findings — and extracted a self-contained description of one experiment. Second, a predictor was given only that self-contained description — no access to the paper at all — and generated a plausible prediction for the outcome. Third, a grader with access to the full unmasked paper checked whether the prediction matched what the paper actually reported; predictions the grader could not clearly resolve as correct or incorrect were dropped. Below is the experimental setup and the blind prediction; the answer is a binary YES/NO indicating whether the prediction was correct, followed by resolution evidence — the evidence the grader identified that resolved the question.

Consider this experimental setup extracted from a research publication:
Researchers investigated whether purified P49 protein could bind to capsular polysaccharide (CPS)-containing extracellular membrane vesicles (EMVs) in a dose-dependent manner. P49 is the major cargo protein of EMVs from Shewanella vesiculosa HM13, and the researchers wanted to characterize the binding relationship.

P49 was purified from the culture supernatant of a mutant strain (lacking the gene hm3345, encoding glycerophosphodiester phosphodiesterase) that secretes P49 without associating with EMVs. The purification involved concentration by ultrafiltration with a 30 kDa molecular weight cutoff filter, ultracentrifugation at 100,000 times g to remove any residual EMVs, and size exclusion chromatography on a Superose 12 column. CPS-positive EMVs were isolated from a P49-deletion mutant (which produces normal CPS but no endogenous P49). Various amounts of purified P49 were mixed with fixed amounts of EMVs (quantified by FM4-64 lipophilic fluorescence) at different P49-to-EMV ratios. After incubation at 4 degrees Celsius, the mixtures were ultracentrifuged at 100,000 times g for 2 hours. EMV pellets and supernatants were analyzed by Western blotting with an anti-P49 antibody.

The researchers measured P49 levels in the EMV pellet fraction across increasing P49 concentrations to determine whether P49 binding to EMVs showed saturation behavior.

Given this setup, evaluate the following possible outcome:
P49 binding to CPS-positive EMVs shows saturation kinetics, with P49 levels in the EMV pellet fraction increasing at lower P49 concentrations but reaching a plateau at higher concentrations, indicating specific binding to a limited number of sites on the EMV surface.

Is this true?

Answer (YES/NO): NO